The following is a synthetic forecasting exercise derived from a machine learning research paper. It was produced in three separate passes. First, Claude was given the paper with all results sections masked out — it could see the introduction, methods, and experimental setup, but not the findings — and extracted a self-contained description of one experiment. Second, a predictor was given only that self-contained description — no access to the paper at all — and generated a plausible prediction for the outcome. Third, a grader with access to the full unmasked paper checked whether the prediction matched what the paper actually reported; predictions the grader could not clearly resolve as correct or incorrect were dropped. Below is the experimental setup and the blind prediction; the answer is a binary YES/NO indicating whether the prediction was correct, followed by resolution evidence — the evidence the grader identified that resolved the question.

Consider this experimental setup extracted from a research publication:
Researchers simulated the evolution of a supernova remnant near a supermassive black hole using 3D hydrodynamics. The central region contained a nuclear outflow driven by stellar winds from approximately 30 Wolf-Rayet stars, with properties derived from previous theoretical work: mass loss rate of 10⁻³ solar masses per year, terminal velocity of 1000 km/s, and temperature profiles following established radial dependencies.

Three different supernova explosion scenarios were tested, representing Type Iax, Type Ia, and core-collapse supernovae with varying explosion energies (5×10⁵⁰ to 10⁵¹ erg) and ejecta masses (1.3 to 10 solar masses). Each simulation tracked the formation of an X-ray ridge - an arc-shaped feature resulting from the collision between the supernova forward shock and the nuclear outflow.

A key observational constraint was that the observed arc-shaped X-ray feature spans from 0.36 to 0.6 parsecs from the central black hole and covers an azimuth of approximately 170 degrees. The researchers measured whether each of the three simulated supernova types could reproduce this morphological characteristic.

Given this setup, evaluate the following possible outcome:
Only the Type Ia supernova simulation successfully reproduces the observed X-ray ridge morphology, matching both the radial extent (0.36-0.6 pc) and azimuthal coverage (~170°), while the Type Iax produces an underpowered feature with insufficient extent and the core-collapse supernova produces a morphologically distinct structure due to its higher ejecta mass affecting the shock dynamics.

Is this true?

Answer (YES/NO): NO